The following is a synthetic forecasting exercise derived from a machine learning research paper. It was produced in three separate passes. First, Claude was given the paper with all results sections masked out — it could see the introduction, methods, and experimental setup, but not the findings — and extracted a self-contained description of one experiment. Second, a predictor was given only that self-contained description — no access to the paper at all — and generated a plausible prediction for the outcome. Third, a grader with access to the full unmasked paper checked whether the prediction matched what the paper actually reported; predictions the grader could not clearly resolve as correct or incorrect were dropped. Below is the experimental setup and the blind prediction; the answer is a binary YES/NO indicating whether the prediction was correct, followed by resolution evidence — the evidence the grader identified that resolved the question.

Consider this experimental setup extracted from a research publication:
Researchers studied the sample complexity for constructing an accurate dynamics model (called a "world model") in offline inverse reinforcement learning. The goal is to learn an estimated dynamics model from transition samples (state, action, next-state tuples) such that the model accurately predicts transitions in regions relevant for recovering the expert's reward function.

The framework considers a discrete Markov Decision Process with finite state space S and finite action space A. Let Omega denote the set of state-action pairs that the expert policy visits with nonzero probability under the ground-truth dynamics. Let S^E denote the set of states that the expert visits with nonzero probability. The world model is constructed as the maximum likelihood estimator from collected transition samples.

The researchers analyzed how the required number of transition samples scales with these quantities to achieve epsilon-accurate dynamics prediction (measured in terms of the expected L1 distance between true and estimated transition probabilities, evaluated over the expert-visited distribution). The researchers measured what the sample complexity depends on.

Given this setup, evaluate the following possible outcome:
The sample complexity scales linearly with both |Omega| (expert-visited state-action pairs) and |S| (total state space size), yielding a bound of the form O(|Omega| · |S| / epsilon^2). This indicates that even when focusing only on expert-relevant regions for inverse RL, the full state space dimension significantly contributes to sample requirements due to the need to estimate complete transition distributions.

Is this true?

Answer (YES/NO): NO